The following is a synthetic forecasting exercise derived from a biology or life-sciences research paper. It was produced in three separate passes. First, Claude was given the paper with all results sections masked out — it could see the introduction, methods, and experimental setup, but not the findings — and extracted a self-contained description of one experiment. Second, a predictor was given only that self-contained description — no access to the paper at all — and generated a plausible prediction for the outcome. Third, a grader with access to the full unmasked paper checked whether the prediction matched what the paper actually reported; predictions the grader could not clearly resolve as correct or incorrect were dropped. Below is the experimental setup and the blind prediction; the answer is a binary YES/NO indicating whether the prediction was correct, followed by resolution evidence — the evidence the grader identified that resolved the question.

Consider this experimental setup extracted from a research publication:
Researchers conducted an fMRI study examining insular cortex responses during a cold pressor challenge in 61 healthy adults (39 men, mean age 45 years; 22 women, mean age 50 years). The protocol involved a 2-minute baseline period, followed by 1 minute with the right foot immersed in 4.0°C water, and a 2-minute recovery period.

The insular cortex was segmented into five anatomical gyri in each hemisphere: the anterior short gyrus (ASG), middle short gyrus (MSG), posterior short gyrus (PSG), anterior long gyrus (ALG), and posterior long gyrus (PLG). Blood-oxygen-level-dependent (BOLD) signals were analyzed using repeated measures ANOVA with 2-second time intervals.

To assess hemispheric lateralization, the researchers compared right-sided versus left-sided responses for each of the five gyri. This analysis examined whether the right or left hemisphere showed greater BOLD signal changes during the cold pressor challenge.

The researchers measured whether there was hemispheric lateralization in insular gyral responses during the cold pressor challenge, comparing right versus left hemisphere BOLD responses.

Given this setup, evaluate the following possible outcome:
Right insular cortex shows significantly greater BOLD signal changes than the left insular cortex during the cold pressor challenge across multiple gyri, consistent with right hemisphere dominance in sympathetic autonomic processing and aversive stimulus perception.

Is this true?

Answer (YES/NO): YES